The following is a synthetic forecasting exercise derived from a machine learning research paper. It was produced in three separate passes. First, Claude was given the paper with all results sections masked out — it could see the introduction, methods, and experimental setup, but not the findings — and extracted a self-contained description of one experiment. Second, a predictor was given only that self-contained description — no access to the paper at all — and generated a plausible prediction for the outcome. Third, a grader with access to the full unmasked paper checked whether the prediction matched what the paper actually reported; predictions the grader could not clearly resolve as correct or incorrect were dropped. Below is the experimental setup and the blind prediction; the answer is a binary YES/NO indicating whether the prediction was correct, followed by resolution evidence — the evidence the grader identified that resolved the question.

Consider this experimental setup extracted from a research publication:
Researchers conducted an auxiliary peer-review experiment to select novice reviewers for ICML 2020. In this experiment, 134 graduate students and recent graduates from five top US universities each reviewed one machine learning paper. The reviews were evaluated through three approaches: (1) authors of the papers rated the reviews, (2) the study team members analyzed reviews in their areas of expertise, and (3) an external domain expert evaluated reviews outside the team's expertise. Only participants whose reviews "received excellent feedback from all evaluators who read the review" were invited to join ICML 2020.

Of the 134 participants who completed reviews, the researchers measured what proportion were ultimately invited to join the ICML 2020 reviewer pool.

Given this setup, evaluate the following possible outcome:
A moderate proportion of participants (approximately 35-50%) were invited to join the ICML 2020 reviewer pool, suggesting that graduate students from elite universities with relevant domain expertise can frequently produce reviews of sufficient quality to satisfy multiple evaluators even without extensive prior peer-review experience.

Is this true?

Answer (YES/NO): YES